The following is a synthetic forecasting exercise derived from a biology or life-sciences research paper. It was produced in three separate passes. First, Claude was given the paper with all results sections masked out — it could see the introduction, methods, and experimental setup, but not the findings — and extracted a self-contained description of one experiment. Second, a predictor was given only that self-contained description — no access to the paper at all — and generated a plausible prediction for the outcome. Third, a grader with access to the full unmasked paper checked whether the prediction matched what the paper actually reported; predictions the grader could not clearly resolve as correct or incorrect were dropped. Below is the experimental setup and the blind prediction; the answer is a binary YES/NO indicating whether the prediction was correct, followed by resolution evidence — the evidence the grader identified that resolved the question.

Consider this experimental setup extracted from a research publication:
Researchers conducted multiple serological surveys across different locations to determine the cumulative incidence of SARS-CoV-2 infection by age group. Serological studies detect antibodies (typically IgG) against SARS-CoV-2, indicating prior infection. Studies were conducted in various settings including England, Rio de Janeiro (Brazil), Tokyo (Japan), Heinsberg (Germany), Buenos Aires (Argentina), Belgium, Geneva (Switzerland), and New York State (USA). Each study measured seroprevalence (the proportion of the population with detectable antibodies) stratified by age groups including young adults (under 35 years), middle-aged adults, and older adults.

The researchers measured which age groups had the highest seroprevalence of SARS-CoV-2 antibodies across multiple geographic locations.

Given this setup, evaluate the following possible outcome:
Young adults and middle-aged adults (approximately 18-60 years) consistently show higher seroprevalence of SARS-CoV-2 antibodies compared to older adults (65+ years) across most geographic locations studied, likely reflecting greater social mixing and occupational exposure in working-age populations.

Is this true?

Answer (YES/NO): YES